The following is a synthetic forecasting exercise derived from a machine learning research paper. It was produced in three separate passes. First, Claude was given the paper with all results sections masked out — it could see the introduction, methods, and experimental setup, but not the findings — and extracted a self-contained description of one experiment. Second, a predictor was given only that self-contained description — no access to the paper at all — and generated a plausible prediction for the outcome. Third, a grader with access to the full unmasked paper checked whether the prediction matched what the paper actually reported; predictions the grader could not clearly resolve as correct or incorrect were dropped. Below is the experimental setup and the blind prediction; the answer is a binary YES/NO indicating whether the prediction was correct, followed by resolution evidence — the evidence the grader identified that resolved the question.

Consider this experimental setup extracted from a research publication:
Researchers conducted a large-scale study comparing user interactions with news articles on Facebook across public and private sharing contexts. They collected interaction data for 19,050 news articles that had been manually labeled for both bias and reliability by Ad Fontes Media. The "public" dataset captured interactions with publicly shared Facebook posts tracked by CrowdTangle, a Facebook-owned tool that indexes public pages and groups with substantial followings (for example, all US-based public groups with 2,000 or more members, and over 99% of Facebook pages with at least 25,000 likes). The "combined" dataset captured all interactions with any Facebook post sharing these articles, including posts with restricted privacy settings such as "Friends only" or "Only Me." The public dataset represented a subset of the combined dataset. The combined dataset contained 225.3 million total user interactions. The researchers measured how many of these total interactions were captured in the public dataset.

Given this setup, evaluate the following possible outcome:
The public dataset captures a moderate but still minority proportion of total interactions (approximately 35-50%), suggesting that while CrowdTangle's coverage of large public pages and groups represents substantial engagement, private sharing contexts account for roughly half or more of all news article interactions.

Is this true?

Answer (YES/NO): NO